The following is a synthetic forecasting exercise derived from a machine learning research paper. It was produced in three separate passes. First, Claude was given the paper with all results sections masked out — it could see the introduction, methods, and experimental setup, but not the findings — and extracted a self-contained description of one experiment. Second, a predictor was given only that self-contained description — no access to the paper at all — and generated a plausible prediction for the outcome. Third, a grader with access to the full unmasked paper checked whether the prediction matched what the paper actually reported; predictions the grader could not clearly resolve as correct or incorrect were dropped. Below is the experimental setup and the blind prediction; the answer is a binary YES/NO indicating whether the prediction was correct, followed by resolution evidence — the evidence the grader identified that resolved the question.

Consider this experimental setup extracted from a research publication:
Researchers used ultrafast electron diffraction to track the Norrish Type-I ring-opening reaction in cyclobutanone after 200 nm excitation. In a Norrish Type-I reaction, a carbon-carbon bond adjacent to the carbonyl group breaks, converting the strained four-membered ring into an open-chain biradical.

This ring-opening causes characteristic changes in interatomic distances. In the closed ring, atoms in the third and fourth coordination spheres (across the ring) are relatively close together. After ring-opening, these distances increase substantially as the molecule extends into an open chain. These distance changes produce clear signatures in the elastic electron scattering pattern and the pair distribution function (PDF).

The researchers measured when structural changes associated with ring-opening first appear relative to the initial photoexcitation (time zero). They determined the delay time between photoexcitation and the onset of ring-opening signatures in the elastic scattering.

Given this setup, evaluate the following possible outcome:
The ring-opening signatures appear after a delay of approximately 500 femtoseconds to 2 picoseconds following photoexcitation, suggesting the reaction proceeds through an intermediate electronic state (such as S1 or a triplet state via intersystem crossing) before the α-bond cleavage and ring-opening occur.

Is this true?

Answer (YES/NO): NO